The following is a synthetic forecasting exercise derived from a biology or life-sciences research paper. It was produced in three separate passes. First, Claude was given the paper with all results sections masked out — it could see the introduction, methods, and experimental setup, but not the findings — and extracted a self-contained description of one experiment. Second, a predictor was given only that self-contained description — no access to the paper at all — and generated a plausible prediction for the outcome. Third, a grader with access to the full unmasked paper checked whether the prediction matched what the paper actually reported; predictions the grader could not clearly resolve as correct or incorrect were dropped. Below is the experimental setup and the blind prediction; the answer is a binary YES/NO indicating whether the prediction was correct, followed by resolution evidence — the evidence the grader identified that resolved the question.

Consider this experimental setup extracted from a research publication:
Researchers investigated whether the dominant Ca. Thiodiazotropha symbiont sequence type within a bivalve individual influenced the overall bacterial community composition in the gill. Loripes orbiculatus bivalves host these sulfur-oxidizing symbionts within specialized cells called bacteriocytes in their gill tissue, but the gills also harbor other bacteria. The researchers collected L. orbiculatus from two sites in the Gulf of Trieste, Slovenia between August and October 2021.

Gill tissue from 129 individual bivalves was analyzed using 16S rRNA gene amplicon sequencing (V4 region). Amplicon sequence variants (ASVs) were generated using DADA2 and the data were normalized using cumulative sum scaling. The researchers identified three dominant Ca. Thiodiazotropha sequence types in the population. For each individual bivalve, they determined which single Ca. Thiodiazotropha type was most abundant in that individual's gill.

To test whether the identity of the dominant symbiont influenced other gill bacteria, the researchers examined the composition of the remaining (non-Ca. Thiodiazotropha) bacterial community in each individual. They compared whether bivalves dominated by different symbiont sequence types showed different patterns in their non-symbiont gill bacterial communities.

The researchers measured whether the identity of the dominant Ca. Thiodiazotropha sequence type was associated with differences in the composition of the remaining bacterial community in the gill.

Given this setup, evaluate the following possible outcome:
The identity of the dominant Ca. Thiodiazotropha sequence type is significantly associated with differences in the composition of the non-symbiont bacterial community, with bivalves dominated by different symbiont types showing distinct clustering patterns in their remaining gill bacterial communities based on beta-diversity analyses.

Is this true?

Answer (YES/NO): YES